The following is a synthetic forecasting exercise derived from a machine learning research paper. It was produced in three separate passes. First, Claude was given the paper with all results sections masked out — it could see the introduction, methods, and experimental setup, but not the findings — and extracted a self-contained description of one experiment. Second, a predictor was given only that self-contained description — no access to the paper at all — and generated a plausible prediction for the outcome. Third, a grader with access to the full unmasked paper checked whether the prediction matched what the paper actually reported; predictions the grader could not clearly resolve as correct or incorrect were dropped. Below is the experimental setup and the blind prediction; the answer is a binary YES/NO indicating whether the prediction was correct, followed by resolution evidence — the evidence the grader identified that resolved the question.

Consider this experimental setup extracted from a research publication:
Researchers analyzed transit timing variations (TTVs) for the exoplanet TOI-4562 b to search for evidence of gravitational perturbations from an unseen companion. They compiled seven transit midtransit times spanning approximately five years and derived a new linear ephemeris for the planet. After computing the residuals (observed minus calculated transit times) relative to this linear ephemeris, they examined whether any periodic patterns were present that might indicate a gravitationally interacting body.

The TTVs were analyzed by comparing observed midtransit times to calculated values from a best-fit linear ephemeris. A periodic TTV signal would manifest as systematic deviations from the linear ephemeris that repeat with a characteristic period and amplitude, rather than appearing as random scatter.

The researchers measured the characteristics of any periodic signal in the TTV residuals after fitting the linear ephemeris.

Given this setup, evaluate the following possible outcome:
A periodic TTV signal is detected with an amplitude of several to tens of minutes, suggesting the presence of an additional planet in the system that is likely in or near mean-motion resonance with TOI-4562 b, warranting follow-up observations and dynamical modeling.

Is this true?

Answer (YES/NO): NO